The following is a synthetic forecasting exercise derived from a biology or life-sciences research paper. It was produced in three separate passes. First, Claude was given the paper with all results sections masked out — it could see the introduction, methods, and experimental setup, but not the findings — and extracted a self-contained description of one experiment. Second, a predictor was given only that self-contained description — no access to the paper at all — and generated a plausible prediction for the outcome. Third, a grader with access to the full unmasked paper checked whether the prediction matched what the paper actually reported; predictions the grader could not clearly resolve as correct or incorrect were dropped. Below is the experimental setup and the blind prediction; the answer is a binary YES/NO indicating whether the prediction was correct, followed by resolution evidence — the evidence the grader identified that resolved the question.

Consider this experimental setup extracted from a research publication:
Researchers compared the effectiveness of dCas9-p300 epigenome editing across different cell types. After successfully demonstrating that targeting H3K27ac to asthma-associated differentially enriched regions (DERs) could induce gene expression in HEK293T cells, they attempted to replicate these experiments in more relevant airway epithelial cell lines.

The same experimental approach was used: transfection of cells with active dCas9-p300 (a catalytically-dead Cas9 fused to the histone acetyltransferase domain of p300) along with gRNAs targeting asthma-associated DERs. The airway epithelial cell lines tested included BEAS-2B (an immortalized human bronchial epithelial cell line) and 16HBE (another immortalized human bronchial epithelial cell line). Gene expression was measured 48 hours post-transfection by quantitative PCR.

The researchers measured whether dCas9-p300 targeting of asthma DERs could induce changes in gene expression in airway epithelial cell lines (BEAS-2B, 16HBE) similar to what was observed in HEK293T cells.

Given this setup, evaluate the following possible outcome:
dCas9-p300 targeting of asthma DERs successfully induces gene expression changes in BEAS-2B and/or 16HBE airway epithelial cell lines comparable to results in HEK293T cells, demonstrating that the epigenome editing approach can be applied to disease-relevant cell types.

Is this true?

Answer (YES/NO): NO